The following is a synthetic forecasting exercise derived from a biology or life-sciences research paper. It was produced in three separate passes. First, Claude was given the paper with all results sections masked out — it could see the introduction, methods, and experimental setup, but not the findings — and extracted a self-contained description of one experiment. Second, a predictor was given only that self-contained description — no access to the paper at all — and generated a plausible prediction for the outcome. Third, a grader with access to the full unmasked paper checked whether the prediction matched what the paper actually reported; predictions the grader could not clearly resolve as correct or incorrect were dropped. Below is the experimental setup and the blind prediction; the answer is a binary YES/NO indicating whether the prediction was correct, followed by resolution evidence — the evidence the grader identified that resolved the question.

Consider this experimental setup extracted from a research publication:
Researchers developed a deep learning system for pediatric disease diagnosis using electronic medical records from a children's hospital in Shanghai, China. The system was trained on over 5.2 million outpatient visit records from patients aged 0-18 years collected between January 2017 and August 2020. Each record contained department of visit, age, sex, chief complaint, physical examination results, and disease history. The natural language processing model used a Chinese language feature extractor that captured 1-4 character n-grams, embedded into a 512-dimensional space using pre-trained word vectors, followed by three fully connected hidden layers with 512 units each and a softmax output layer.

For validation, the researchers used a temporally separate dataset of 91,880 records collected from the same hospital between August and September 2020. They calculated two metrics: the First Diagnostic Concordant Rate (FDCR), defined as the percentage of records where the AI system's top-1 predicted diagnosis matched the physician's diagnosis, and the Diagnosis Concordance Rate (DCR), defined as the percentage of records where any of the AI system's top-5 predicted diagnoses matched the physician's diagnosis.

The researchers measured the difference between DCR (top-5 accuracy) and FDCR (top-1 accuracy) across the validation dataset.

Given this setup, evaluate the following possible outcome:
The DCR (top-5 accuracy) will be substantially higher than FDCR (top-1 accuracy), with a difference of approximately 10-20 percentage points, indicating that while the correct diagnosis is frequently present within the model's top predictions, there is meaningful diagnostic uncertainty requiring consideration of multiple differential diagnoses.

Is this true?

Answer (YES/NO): NO